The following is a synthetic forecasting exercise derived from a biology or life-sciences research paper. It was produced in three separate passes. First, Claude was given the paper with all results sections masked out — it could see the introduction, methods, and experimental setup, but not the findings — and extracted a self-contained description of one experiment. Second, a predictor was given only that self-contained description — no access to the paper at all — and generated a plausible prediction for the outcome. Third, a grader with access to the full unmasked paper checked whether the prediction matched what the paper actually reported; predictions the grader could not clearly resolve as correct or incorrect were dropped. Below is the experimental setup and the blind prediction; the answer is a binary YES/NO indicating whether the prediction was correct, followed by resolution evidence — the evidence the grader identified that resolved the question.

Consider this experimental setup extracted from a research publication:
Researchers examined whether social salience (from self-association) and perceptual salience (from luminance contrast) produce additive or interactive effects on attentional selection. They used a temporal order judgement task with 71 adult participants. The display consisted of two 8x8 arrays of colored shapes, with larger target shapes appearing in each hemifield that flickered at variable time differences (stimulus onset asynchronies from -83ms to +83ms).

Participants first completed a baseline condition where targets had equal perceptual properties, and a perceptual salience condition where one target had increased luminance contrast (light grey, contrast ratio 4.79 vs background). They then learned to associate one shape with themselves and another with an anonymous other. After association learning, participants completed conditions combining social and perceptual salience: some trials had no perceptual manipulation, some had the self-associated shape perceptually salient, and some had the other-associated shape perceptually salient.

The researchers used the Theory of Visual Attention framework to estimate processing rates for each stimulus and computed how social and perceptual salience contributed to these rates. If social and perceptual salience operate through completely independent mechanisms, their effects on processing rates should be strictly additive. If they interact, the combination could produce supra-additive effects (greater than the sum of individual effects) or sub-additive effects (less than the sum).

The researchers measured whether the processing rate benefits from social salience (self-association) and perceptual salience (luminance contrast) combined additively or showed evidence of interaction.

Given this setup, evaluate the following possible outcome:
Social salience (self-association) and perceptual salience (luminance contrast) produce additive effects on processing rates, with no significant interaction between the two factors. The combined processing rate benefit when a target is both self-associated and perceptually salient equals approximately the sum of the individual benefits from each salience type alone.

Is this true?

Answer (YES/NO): YES